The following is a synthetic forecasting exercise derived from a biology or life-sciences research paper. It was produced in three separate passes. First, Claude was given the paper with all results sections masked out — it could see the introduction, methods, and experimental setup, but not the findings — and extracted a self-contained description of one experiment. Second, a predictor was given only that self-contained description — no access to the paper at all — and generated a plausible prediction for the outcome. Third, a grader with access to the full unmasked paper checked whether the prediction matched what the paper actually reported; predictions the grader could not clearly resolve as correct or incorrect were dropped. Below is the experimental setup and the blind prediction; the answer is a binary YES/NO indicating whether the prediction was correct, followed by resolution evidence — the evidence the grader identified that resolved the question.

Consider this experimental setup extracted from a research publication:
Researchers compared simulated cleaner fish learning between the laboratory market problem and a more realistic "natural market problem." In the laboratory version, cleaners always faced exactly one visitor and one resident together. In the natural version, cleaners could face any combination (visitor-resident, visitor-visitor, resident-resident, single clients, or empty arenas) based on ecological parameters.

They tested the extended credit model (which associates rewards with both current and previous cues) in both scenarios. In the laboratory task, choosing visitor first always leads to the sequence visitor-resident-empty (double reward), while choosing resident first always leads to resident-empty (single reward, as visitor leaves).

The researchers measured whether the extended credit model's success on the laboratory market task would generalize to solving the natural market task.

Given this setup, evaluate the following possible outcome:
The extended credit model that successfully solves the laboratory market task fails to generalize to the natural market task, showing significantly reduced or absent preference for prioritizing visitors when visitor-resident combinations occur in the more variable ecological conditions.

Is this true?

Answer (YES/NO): YES